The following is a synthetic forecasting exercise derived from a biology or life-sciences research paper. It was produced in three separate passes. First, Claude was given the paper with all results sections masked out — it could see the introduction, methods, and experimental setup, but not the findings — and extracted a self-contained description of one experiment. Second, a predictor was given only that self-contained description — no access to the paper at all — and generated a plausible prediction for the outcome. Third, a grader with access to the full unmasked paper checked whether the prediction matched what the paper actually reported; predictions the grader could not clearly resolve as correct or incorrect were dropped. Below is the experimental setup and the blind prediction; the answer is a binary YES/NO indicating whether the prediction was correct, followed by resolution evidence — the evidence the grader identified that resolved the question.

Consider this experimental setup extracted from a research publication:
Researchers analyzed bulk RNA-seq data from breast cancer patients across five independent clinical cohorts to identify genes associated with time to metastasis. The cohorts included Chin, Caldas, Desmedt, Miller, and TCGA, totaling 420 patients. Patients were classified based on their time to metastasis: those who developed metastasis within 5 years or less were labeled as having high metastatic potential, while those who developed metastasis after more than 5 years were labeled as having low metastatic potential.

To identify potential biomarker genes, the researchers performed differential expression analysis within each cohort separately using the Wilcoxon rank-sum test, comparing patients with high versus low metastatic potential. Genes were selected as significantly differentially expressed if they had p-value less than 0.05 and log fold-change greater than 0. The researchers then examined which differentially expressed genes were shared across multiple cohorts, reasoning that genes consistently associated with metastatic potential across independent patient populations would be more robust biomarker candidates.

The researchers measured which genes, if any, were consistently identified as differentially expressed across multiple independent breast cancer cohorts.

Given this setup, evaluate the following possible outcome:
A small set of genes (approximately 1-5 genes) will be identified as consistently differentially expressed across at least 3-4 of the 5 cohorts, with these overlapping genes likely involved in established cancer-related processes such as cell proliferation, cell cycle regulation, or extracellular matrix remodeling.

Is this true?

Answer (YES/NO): NO